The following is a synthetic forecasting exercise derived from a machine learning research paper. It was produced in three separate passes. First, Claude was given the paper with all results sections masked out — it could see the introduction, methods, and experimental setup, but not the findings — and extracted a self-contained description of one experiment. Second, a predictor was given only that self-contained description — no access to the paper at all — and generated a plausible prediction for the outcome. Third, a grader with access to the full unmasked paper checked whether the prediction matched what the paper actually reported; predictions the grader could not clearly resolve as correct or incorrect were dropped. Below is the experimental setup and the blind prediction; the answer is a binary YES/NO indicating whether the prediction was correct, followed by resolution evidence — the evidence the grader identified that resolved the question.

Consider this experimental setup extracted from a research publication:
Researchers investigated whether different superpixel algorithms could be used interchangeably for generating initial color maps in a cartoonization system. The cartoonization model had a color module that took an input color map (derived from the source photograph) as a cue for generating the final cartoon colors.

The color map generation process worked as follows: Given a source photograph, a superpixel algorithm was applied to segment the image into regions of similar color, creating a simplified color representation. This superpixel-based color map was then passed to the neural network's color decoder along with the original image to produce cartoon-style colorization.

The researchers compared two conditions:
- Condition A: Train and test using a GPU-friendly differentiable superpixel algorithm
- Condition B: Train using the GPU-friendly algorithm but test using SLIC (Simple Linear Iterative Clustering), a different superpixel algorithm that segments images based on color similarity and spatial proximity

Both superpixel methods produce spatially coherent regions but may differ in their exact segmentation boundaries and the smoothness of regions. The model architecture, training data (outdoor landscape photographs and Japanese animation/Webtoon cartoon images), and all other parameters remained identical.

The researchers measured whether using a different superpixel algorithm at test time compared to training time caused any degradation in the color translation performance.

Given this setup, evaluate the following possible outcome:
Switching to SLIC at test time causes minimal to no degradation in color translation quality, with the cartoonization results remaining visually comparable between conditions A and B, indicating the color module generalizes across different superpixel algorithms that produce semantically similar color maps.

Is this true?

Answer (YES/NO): YES